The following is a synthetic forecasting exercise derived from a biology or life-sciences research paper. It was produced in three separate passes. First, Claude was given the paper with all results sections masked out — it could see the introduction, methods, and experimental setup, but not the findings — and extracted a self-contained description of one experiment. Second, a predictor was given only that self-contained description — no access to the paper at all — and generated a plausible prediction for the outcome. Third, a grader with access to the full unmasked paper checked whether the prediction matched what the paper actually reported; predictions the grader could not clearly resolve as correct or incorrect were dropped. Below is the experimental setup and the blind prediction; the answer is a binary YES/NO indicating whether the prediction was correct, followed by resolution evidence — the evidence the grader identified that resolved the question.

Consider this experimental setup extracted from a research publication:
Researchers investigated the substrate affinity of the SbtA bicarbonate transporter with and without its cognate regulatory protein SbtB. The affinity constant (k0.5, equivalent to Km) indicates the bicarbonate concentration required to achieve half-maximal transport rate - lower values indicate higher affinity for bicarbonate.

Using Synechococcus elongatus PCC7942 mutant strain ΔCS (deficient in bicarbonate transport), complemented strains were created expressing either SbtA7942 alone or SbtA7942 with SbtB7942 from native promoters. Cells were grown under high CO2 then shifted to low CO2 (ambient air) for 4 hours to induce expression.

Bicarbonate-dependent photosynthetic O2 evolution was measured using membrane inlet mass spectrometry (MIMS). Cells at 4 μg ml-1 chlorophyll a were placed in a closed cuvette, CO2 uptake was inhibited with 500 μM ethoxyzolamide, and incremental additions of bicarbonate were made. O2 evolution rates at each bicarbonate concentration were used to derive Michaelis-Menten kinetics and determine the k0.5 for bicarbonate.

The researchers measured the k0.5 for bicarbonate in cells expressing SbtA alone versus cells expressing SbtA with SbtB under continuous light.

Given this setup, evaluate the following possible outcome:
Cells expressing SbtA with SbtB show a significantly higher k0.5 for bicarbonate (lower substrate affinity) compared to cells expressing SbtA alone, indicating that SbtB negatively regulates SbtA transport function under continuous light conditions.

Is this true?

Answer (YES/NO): NO